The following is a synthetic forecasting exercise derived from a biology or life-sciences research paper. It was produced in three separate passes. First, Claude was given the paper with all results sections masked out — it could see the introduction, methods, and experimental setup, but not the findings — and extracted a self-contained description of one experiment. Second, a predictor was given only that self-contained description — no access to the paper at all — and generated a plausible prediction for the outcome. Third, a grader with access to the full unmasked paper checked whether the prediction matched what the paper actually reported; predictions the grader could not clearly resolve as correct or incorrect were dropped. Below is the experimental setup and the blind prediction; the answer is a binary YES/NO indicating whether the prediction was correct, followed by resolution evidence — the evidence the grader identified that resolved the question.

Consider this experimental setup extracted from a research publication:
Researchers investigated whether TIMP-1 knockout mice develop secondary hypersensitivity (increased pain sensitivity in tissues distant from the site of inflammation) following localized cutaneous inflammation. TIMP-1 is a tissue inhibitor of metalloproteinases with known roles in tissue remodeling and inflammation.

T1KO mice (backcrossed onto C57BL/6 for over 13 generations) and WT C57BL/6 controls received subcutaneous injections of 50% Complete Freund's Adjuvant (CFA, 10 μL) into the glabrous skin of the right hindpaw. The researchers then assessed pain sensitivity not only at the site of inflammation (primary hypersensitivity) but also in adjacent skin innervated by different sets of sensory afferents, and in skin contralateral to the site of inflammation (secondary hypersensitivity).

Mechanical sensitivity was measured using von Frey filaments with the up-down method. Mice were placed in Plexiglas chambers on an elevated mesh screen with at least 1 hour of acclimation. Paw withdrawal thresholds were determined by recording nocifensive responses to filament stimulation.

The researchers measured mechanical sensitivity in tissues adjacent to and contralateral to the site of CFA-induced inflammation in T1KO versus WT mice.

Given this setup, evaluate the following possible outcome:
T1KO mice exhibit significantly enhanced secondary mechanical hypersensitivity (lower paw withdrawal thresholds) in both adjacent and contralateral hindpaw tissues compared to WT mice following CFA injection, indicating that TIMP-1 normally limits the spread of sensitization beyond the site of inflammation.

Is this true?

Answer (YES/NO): YES